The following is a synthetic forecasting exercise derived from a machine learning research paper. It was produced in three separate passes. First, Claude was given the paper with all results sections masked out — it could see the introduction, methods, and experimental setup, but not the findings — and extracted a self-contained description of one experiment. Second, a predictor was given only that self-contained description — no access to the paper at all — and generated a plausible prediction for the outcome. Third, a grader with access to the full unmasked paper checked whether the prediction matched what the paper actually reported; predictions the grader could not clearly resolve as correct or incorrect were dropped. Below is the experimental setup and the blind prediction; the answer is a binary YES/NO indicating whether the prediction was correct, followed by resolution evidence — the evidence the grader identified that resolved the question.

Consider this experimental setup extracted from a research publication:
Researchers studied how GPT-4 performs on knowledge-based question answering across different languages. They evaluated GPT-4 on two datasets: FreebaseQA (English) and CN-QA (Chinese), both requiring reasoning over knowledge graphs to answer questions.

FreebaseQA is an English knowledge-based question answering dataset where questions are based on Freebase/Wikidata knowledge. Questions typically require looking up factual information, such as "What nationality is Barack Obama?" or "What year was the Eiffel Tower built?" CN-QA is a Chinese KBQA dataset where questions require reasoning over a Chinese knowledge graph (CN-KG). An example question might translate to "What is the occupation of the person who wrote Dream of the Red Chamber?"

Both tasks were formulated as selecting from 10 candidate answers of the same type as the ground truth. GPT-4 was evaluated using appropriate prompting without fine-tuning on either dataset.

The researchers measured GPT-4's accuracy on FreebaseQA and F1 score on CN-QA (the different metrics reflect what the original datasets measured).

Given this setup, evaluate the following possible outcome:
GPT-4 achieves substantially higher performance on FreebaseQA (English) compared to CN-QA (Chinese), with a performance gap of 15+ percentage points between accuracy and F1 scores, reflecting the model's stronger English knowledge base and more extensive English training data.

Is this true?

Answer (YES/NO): YES